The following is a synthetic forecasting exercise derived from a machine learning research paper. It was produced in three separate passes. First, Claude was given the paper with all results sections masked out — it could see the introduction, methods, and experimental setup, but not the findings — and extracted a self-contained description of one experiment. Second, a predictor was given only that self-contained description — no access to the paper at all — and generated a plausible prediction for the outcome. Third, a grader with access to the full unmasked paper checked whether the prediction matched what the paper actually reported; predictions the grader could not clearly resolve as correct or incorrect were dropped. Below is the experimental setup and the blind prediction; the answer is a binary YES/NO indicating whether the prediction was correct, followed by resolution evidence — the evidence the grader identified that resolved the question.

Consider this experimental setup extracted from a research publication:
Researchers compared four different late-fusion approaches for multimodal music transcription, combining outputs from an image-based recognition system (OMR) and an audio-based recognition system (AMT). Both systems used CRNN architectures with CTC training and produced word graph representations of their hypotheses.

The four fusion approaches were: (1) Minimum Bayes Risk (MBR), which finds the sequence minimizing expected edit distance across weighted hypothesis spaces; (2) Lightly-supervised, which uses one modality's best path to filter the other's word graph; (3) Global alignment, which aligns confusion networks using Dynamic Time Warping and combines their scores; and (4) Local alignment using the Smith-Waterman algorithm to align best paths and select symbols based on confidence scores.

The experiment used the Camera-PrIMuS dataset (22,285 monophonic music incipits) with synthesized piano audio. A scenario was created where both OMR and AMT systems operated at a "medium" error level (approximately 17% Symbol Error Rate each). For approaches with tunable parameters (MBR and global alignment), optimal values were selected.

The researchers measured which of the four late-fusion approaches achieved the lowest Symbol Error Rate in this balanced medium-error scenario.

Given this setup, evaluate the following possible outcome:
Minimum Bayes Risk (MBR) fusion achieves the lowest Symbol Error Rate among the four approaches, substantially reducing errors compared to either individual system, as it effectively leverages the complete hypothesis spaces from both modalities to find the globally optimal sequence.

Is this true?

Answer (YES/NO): NO